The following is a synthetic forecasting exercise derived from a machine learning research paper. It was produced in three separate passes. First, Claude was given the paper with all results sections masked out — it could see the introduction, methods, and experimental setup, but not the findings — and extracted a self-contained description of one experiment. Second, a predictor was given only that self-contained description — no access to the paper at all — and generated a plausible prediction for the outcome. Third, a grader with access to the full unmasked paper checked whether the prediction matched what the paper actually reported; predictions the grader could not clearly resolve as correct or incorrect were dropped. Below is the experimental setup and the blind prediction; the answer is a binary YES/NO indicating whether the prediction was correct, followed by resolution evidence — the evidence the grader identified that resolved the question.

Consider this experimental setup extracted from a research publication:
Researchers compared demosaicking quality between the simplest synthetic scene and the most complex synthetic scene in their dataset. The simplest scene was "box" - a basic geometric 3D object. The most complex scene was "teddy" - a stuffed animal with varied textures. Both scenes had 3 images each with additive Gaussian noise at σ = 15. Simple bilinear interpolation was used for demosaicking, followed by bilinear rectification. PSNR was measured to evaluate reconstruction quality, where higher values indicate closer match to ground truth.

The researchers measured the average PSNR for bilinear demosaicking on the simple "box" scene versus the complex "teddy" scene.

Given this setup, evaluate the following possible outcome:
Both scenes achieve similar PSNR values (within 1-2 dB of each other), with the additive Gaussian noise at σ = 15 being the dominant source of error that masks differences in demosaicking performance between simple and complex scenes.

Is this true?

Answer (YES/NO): NO